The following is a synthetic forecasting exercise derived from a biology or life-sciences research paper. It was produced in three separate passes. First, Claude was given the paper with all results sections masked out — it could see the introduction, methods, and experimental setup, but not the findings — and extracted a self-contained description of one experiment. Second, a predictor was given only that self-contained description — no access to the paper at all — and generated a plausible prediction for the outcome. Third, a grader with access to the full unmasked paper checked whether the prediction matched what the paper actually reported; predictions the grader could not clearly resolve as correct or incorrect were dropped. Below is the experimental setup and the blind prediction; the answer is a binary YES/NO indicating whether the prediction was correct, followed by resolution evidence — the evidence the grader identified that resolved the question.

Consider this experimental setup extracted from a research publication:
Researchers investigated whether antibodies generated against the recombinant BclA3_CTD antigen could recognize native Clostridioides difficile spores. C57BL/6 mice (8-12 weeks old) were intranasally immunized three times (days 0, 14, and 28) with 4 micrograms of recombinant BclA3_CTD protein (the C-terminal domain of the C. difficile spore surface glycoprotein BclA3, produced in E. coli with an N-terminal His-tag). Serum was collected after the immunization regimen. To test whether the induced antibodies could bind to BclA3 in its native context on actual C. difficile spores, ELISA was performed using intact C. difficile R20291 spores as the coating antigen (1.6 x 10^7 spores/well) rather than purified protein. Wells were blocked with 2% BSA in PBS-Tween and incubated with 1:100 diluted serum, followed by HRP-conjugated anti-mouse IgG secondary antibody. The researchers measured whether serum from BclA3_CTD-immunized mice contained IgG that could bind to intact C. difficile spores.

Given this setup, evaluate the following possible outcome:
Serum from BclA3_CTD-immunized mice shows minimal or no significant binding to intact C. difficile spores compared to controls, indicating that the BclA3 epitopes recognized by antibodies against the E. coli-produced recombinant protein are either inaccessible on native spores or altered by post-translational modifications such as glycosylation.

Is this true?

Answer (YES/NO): NO